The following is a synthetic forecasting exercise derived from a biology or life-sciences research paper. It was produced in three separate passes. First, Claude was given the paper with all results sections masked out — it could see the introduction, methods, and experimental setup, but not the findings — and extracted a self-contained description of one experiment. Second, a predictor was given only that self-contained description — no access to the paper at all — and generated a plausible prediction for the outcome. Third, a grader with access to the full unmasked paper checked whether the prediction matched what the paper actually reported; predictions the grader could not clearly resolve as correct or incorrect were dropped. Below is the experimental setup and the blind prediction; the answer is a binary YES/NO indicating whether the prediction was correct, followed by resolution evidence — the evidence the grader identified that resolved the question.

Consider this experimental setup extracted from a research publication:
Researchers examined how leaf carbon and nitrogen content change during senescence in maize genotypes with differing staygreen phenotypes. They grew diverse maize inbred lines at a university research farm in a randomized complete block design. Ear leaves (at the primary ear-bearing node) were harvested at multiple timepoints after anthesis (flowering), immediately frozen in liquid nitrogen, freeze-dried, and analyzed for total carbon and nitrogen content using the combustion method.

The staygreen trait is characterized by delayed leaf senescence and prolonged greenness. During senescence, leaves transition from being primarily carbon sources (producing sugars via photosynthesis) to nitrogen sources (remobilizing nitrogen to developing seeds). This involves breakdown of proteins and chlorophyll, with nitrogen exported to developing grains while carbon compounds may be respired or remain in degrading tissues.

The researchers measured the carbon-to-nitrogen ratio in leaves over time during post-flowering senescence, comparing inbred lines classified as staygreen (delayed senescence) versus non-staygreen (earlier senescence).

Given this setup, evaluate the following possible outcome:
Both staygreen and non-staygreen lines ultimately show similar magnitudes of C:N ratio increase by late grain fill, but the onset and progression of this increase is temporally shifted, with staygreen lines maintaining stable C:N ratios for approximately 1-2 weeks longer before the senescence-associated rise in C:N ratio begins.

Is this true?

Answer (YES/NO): NO